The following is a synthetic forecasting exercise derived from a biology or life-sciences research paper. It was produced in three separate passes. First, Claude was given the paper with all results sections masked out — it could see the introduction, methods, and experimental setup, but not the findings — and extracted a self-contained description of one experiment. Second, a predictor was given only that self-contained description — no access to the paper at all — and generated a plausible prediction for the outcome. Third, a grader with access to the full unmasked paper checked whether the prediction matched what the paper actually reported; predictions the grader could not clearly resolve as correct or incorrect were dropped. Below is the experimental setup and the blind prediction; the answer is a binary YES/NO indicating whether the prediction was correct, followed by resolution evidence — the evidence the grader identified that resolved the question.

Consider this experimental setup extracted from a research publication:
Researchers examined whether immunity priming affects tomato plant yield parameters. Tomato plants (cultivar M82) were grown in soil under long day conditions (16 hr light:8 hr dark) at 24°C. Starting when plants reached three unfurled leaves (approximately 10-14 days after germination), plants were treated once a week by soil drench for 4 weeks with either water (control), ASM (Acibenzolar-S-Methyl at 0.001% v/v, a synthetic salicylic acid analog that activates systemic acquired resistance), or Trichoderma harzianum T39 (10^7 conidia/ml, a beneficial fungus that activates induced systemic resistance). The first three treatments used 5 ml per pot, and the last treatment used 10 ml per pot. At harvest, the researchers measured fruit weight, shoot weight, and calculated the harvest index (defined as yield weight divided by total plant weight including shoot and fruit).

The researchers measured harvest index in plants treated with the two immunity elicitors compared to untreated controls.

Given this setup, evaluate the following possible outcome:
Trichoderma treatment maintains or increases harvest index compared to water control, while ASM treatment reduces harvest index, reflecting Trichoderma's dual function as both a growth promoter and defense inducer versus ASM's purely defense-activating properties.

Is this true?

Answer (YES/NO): YES